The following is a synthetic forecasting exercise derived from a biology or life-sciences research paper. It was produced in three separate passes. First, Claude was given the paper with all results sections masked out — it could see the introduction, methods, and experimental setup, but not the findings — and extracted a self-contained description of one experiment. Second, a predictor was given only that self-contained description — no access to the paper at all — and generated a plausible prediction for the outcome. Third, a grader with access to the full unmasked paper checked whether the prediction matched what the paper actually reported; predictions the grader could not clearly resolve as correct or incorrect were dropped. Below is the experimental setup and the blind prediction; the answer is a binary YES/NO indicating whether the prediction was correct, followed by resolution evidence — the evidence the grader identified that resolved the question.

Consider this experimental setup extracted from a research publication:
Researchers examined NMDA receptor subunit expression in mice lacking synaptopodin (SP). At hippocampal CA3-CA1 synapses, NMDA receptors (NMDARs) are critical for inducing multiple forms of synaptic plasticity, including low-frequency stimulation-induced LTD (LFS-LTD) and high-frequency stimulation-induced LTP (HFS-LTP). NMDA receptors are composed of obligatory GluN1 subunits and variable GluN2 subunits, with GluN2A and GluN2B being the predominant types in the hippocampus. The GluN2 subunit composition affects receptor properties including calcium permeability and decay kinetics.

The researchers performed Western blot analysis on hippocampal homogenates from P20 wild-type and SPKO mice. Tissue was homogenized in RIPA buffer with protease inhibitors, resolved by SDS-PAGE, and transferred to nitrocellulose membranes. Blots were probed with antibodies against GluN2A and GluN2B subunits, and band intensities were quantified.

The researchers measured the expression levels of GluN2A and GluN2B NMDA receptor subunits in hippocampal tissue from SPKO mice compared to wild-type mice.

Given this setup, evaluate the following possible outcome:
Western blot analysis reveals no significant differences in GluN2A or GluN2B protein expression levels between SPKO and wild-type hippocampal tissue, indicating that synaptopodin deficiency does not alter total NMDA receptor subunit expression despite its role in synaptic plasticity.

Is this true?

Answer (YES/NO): YES